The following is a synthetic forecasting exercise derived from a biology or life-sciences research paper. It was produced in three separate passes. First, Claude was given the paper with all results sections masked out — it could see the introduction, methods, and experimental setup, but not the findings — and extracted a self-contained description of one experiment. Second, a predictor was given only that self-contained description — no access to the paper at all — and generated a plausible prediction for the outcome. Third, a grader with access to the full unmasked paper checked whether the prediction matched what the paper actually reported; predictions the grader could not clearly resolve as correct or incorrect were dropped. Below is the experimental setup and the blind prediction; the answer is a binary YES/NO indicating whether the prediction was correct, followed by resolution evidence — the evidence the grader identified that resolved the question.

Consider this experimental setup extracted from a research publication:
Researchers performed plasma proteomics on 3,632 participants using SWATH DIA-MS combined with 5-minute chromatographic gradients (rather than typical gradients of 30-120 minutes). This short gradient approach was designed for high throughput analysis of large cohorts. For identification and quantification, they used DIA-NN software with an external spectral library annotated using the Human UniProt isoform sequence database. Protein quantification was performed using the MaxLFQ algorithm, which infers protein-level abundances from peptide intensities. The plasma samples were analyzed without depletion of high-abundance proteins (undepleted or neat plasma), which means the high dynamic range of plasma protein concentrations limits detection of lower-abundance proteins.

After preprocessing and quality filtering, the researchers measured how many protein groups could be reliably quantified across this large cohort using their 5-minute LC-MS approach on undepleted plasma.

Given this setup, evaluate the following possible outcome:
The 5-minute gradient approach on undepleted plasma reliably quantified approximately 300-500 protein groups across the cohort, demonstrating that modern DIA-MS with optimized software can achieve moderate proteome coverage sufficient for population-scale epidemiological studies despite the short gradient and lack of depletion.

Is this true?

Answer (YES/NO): NO